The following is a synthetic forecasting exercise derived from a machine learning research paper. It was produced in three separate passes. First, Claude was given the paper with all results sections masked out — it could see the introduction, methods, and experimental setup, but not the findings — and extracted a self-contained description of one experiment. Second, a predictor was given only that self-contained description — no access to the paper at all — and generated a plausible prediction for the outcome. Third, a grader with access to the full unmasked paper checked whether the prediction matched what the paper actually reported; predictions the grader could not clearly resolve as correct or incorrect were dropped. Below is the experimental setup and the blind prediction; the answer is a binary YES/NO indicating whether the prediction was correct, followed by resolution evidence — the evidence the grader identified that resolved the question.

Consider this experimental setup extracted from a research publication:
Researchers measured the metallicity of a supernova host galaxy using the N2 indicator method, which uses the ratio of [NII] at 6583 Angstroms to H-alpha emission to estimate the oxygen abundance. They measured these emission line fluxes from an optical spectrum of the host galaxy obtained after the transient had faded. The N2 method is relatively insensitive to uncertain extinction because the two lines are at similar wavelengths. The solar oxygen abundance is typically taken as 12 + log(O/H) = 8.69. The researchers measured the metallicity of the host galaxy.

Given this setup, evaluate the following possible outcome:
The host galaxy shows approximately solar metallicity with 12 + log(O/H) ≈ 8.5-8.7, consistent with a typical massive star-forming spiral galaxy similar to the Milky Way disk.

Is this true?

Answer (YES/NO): NO